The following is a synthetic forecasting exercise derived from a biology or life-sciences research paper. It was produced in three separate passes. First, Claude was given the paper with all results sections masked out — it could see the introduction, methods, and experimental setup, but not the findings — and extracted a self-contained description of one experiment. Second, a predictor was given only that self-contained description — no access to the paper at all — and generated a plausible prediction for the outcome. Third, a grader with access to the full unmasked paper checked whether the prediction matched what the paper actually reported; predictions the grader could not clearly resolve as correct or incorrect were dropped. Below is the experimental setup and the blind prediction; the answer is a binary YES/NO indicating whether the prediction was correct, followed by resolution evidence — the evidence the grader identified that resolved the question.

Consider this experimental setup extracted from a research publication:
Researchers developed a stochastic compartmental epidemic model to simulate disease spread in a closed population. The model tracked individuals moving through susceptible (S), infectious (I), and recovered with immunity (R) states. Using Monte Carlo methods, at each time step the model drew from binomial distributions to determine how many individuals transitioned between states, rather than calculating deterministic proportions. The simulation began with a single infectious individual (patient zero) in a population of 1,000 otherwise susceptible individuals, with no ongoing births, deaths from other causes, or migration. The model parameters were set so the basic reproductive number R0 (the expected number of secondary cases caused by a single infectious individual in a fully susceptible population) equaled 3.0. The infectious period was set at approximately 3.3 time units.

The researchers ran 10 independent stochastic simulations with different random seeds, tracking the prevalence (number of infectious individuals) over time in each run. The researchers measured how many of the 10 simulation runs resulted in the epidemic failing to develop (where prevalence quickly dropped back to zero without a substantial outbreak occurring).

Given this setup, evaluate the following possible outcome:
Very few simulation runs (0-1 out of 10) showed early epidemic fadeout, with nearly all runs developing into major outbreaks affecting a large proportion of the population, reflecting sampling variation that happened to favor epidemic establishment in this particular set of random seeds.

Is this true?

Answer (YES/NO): NO